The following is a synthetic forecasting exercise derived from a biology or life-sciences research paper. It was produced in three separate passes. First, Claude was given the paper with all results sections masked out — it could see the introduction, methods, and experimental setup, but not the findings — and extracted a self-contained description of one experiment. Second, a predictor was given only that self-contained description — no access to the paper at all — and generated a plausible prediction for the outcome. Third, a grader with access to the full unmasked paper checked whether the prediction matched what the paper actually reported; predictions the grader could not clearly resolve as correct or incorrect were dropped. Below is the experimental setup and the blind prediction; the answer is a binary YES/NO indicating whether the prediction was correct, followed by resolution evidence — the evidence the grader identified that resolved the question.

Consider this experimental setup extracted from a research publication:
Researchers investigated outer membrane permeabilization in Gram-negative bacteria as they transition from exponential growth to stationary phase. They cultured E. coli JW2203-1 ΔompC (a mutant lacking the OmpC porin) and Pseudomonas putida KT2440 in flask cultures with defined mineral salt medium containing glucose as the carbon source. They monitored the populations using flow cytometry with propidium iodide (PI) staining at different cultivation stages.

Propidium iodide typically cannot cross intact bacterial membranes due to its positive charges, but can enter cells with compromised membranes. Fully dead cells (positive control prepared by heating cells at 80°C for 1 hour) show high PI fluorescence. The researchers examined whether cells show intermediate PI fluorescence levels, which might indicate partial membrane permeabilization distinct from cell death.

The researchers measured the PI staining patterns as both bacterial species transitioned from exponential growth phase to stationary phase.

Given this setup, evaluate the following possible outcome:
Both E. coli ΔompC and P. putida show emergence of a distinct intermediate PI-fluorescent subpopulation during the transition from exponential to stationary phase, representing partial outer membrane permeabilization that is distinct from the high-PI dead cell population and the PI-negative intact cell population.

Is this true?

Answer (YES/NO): YES